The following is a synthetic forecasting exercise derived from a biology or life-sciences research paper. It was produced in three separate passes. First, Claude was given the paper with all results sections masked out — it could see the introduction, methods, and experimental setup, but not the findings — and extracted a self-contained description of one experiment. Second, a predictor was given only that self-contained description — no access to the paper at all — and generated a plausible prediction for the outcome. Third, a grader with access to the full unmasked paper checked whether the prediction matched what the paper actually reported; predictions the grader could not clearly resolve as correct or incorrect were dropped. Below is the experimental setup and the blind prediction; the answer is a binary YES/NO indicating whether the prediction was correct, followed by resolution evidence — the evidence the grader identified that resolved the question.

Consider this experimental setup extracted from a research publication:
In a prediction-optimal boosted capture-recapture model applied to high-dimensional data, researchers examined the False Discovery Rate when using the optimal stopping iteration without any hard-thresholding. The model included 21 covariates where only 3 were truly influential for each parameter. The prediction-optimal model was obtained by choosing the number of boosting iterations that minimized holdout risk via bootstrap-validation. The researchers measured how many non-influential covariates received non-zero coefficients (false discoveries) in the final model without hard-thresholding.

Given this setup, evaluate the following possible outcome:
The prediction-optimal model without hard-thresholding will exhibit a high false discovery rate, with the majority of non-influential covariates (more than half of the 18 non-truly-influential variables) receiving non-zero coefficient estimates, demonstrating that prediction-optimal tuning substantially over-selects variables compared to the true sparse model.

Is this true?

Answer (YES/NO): YES